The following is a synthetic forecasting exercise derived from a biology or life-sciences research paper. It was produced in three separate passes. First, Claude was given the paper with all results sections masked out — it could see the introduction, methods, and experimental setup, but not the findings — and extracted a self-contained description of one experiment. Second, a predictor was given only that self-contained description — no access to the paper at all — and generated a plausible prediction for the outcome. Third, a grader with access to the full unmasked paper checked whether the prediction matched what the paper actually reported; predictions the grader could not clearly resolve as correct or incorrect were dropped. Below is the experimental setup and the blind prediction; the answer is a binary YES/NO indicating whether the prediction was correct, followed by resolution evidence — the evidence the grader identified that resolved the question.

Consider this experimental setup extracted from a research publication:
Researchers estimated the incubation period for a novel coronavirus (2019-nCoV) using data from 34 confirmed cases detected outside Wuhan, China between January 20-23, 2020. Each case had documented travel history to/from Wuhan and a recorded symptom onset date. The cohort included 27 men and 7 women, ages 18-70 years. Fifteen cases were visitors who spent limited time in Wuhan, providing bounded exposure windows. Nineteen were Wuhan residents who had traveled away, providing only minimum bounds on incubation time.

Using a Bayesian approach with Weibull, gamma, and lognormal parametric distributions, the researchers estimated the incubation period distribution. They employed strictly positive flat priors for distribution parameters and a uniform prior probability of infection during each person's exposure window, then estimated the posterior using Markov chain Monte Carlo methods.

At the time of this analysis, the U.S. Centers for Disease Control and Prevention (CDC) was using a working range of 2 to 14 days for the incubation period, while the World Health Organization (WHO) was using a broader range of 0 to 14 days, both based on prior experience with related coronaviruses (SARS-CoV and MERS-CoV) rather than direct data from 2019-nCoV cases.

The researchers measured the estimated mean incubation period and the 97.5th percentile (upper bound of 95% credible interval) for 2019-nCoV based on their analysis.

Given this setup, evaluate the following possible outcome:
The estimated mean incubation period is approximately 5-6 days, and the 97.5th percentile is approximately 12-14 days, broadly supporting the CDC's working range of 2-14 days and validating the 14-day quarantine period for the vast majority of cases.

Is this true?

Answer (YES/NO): NO